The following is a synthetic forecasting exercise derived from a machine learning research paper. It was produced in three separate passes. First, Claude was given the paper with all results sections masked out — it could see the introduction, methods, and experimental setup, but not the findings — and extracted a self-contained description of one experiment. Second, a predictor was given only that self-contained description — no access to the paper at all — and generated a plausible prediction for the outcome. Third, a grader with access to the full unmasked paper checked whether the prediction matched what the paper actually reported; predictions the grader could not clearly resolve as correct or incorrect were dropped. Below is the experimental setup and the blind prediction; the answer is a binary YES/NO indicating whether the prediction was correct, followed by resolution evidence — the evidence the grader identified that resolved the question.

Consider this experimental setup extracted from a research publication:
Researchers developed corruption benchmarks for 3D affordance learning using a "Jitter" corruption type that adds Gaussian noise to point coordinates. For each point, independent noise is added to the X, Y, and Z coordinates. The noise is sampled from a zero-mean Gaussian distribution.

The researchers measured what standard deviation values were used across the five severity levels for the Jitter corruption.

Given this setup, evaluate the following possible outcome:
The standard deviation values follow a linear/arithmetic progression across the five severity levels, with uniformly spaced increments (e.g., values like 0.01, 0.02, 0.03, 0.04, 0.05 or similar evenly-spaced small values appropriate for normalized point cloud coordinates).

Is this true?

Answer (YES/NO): YES